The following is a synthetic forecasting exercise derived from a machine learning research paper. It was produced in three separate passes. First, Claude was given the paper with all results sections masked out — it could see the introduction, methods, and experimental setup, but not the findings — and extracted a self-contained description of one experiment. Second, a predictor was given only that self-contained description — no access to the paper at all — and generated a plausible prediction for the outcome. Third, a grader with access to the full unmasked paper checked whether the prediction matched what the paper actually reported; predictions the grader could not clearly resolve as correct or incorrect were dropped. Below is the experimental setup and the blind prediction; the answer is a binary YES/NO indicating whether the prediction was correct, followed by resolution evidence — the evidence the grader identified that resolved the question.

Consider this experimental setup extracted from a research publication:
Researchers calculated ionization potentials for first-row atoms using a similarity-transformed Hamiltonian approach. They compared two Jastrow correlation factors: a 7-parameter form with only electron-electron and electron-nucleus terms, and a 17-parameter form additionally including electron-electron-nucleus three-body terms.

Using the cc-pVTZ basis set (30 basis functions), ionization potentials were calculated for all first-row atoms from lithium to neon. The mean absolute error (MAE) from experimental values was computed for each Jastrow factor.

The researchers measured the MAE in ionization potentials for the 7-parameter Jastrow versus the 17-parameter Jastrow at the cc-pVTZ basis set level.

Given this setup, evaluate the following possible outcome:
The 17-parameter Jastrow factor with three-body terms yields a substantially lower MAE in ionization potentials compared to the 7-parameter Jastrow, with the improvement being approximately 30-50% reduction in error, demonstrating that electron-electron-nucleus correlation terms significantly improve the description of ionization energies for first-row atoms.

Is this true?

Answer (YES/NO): NO